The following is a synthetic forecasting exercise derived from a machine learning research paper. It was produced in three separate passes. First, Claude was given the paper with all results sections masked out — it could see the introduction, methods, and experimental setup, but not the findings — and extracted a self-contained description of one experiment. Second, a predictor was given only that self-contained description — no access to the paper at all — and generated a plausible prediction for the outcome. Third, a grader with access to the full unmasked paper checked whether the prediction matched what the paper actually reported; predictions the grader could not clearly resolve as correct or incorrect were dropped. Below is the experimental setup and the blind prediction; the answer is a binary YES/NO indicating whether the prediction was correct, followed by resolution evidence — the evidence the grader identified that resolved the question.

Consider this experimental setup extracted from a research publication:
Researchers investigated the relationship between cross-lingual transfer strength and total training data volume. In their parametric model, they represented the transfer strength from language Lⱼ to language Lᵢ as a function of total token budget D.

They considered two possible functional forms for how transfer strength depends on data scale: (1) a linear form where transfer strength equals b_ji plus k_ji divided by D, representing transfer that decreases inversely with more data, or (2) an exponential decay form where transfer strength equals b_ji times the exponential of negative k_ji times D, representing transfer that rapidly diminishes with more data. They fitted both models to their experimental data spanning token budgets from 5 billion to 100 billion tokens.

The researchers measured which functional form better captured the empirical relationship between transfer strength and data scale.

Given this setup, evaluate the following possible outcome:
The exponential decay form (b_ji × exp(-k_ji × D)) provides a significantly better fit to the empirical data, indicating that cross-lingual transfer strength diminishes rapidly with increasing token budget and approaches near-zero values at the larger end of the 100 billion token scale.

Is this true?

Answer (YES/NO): NO